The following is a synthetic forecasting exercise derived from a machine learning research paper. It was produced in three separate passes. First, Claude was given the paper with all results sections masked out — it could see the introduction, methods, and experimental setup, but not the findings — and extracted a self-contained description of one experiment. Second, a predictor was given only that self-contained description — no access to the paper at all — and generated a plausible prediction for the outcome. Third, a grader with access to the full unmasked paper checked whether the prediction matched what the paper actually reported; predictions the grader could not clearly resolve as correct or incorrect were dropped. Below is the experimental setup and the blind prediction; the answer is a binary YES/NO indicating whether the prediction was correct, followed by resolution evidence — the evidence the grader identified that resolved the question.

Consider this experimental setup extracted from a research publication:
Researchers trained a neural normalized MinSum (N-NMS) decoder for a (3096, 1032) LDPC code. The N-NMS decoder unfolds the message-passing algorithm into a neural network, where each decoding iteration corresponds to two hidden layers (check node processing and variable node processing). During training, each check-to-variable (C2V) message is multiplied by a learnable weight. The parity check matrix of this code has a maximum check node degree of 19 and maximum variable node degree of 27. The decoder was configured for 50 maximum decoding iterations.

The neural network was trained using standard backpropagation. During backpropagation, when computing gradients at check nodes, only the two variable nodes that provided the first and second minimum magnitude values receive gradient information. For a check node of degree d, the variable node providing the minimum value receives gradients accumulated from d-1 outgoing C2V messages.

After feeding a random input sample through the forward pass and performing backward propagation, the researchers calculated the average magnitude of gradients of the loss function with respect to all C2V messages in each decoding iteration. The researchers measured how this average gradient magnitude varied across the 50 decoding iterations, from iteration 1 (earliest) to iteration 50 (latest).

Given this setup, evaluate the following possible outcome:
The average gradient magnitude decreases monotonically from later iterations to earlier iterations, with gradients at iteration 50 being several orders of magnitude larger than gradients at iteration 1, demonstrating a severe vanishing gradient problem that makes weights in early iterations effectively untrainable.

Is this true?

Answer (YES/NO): NO